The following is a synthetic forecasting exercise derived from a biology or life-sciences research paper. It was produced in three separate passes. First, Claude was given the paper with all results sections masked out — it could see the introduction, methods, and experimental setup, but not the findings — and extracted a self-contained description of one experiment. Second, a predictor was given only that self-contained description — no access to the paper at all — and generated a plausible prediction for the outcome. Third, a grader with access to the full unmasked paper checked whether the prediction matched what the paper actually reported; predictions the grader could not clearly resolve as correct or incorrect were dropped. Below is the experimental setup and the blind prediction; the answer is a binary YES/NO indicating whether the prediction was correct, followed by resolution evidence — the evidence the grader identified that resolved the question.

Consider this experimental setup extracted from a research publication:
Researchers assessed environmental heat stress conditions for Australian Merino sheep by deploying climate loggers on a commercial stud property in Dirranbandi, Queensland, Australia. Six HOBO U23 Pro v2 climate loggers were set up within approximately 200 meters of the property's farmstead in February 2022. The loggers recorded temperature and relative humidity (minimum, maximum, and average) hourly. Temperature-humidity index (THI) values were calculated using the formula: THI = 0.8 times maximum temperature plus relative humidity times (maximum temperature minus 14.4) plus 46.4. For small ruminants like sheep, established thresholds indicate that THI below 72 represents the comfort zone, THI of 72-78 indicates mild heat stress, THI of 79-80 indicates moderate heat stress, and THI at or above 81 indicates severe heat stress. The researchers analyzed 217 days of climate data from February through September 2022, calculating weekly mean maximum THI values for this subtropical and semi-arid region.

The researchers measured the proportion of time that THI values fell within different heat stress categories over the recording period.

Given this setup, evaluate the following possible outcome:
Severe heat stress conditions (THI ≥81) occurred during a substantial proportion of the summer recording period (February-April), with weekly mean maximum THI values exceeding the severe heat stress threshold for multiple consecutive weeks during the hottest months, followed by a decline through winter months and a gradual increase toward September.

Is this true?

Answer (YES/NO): NO